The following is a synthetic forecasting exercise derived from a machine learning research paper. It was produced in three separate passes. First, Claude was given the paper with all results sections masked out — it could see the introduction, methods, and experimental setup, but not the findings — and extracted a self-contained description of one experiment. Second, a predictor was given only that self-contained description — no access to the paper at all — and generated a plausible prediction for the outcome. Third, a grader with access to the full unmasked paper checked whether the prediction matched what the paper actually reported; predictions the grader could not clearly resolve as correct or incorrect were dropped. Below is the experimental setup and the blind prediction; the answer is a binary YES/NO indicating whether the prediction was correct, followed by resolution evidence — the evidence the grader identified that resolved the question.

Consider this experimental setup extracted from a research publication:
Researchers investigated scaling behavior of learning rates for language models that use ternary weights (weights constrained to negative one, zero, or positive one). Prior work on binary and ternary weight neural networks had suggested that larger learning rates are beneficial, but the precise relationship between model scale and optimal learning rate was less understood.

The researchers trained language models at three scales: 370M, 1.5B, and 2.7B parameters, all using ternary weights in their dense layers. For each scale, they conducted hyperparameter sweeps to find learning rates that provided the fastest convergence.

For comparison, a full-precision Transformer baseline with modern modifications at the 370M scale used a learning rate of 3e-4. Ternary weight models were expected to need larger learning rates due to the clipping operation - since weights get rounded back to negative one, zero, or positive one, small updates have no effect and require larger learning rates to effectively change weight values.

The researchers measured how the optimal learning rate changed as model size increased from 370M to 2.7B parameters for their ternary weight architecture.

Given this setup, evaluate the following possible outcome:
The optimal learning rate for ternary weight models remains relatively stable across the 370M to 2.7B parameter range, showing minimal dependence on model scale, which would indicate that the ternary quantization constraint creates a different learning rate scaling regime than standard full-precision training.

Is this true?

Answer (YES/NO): NO